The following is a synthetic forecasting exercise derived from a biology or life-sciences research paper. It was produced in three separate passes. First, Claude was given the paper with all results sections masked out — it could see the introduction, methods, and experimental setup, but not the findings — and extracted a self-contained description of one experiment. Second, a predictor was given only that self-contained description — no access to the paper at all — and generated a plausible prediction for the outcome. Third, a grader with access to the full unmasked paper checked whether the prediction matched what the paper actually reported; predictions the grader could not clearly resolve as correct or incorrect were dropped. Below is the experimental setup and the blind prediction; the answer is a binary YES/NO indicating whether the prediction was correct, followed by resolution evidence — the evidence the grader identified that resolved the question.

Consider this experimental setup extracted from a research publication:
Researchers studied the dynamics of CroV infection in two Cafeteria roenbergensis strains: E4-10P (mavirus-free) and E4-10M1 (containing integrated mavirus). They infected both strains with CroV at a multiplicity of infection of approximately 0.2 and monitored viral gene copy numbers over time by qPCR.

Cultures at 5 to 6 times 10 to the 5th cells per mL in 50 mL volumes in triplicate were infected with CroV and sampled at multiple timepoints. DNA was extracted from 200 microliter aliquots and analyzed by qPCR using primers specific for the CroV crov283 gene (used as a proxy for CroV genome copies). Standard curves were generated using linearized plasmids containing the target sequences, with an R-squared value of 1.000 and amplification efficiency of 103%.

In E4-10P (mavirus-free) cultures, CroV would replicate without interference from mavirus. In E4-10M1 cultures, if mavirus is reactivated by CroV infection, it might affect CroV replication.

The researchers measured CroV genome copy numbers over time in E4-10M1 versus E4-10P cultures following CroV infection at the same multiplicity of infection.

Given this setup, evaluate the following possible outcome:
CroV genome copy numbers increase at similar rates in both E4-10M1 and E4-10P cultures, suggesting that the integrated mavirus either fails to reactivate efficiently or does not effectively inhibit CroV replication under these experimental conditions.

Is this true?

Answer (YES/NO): YES